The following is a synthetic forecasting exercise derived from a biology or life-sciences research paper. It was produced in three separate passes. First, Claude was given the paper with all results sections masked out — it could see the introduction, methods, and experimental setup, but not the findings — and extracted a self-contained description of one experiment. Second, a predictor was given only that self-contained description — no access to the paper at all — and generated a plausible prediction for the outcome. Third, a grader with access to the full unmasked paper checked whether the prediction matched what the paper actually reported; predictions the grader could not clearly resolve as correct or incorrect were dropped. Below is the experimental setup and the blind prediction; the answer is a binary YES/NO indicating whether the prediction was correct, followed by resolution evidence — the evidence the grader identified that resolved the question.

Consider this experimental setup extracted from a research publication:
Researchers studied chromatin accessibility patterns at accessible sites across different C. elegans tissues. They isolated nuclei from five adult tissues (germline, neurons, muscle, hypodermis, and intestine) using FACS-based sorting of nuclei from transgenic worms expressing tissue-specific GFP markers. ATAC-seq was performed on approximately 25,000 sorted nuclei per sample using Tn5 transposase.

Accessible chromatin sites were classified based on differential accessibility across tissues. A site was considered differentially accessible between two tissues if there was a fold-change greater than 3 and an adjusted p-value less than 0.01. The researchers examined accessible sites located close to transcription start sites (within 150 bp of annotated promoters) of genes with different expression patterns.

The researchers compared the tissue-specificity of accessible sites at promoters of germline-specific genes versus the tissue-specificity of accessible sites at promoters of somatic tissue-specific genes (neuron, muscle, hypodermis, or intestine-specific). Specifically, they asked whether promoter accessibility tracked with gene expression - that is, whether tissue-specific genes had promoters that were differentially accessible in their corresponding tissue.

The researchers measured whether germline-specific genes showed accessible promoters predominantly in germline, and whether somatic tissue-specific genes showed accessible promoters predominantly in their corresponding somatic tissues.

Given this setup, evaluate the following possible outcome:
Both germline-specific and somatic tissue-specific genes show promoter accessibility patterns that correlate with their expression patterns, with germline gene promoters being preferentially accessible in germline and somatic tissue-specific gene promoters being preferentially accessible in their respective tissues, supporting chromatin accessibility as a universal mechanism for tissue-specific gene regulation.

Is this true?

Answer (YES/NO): NO